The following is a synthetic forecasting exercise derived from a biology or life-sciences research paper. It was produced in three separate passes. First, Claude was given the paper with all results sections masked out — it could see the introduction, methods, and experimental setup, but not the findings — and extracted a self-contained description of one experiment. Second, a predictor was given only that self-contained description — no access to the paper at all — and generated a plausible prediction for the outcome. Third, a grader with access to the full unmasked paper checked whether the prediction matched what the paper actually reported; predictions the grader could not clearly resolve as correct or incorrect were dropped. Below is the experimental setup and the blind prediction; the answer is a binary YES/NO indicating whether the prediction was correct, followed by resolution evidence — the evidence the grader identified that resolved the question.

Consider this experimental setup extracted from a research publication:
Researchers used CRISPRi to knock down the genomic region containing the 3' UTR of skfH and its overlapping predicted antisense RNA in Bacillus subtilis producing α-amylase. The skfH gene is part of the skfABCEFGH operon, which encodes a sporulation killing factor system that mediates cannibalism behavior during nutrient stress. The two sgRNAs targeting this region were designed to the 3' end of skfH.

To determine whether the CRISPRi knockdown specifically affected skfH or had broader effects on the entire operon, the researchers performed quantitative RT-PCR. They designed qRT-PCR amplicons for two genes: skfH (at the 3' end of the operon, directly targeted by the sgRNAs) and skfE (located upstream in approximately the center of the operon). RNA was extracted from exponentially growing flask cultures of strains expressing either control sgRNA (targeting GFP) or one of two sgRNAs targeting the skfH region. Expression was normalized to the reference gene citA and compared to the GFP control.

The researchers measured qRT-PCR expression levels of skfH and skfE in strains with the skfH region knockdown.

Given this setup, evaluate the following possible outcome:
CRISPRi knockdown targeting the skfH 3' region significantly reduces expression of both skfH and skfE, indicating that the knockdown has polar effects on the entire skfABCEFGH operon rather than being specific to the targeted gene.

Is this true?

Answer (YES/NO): NO